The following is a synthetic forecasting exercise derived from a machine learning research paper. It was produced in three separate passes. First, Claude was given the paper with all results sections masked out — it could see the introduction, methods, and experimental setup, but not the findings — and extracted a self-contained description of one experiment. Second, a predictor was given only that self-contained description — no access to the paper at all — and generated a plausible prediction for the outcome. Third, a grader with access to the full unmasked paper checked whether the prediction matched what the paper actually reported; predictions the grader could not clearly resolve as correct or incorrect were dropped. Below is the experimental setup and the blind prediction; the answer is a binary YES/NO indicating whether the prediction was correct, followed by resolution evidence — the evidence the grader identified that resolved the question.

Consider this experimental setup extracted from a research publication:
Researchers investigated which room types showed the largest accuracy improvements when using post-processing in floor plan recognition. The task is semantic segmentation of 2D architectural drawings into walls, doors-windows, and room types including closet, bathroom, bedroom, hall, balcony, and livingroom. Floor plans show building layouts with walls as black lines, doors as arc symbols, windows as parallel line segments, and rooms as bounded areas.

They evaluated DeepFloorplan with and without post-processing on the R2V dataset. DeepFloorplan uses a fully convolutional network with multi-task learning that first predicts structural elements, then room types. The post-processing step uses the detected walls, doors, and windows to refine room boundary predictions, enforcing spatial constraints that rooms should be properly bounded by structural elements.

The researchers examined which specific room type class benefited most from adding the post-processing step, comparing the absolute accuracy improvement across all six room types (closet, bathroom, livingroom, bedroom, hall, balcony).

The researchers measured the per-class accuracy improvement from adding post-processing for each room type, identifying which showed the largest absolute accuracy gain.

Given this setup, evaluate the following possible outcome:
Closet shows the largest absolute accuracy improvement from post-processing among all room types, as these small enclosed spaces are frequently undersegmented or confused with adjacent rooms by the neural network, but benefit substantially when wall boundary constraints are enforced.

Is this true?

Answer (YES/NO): NO